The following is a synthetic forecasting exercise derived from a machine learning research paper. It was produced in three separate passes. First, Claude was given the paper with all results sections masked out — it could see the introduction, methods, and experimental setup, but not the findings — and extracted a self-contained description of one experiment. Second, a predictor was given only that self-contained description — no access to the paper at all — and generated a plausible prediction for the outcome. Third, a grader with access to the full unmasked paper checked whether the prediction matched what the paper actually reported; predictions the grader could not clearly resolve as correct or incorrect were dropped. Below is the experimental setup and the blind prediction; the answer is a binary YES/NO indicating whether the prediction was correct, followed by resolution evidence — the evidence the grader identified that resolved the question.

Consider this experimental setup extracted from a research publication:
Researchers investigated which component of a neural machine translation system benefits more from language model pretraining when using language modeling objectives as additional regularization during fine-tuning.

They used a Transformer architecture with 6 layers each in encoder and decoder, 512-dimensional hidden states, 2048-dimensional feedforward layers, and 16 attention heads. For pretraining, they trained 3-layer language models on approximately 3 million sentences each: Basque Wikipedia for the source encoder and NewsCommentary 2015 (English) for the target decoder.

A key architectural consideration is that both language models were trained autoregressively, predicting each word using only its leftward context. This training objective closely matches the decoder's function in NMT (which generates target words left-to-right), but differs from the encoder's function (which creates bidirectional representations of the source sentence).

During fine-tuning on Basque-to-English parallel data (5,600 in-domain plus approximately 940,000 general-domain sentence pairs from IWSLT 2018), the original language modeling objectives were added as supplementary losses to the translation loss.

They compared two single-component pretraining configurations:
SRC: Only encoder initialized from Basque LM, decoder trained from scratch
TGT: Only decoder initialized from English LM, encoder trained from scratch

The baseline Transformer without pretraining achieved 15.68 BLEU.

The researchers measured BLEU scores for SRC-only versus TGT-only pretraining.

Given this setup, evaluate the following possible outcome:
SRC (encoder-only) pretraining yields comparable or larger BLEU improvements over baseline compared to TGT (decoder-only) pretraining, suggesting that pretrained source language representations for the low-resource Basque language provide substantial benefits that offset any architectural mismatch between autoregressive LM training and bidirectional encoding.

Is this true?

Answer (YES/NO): NO